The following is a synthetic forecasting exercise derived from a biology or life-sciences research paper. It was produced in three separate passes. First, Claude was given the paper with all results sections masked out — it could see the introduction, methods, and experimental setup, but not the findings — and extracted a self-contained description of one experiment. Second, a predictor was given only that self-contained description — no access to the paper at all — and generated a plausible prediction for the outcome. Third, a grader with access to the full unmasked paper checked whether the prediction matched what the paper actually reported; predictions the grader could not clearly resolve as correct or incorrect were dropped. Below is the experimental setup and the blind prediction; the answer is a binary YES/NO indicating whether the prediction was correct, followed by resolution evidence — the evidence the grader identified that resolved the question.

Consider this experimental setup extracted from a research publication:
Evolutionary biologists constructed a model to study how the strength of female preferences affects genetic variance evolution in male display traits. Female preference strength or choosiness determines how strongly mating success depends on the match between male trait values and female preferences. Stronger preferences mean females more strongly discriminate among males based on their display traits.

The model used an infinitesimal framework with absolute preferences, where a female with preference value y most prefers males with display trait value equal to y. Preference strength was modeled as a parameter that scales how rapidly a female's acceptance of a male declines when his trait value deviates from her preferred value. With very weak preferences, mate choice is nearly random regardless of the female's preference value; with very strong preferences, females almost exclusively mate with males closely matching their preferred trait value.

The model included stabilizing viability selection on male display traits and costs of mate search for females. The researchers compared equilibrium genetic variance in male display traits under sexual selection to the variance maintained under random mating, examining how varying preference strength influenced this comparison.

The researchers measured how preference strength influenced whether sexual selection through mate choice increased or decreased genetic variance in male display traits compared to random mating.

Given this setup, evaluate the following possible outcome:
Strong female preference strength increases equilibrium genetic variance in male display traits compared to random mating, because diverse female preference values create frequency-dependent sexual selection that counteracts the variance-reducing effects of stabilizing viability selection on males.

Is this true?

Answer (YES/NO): NO